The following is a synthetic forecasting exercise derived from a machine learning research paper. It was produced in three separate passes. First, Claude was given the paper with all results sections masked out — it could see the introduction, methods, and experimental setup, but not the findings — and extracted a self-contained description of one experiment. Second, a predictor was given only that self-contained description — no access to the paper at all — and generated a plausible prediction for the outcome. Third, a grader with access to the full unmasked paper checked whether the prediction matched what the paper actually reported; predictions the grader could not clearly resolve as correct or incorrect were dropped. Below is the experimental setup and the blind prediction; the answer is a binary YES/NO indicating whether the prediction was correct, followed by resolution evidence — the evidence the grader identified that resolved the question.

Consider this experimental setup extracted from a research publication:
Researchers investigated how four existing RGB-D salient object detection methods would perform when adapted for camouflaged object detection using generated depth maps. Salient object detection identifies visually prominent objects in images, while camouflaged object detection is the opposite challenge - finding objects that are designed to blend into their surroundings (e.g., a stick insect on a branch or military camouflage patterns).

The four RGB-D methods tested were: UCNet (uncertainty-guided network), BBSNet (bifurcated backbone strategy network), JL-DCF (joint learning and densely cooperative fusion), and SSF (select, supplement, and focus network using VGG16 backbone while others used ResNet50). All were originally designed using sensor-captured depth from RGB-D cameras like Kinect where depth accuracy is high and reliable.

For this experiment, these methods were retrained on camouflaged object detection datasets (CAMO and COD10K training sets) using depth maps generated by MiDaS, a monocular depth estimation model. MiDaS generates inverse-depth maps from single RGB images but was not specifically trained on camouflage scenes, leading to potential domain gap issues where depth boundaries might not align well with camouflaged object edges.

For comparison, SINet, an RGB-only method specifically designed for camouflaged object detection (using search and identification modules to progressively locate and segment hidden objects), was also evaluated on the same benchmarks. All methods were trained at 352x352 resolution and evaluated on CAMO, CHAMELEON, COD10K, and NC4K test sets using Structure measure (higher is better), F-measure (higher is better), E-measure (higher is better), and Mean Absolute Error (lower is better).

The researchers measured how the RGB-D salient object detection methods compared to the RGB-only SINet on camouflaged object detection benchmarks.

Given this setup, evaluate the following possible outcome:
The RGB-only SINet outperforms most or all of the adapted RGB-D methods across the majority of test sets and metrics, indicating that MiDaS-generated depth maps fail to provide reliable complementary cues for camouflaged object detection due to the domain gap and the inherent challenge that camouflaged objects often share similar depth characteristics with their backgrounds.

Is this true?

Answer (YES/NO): YES